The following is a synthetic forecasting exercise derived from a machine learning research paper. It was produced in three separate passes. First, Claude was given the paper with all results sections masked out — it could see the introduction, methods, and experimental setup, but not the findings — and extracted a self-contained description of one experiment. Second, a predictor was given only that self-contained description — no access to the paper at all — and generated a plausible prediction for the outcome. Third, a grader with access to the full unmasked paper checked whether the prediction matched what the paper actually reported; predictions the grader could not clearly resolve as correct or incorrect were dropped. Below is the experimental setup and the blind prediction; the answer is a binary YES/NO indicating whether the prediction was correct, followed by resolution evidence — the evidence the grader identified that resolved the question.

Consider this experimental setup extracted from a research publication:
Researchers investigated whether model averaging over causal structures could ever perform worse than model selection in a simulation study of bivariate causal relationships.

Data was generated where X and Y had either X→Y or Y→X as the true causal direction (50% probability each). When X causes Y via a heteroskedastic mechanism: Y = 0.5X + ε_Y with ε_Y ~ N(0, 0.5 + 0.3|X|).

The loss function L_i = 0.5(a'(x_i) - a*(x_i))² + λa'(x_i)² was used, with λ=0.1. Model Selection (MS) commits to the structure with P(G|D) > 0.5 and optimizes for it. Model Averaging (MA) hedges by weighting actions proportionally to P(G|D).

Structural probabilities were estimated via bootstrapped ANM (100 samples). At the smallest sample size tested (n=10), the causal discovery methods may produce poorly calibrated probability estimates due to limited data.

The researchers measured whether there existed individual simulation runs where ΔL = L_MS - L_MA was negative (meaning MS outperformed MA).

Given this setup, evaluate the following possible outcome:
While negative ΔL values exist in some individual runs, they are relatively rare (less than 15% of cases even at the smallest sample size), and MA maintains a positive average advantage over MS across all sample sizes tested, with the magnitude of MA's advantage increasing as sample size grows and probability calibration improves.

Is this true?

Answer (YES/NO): NO